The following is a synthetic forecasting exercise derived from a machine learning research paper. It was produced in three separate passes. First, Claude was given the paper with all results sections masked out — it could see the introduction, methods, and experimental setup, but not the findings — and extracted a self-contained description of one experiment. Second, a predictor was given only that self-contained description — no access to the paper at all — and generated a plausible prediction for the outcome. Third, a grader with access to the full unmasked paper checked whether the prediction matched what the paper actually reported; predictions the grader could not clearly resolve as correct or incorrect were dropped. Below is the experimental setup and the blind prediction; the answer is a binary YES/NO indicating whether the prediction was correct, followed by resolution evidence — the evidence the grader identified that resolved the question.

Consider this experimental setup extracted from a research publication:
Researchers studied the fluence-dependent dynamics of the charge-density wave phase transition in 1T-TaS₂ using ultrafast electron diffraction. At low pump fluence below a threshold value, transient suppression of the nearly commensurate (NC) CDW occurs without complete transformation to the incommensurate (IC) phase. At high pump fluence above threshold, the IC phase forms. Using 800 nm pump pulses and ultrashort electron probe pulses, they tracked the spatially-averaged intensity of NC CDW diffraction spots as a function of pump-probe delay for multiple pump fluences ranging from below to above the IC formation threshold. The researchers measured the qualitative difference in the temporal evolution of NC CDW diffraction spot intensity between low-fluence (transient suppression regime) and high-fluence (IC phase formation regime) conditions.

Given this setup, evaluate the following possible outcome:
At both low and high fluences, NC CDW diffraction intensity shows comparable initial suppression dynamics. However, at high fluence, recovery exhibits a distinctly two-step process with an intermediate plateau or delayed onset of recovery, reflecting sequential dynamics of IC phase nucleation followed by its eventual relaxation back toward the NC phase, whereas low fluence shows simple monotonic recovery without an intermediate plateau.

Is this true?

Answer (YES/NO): NO